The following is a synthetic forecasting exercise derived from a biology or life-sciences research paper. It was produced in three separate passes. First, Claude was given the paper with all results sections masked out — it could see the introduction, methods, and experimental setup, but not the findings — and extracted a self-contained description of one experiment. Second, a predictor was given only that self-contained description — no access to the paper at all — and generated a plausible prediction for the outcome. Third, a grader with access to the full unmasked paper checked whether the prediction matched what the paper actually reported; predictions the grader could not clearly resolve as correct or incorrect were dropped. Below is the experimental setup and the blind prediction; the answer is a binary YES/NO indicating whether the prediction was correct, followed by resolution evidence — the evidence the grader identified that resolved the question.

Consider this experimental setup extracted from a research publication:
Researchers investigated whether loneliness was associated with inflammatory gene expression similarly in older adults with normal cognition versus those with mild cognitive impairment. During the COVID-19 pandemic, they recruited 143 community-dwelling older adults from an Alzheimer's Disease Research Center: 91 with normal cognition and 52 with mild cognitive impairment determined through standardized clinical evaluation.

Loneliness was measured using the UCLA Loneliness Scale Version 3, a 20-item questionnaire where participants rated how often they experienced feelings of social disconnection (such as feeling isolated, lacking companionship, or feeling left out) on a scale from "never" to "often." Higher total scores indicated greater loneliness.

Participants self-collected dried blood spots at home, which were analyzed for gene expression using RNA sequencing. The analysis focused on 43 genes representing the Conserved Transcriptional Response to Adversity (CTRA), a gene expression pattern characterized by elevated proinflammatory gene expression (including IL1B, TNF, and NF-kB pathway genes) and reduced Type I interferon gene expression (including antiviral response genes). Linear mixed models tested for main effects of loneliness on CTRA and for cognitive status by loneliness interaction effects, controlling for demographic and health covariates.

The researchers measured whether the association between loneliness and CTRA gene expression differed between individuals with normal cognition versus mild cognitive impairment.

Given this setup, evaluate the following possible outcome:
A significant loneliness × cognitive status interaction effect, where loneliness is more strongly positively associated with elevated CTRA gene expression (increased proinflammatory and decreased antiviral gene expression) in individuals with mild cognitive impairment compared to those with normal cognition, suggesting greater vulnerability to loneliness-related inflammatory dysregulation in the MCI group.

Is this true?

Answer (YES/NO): NO